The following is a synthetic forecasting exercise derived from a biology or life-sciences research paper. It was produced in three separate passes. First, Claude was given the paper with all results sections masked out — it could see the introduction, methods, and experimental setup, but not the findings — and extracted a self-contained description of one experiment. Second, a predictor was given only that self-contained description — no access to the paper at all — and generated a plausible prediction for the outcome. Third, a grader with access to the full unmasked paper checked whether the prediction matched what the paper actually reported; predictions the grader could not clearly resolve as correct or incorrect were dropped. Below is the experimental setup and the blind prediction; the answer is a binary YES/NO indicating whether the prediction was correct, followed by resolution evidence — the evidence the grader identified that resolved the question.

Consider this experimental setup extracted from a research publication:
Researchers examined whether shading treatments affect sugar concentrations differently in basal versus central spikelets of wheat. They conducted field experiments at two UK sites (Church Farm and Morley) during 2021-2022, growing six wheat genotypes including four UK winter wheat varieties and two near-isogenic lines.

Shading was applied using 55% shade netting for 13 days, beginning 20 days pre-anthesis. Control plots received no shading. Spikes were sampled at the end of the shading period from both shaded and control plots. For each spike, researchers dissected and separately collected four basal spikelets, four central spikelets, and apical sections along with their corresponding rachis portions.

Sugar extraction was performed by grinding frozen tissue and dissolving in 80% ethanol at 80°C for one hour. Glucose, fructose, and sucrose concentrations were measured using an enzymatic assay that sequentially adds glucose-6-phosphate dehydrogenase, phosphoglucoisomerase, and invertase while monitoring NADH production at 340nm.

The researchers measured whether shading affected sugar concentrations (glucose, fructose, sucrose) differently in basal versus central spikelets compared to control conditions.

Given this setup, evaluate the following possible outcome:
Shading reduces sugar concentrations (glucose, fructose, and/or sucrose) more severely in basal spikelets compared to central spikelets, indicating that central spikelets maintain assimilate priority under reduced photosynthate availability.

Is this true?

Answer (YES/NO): NO